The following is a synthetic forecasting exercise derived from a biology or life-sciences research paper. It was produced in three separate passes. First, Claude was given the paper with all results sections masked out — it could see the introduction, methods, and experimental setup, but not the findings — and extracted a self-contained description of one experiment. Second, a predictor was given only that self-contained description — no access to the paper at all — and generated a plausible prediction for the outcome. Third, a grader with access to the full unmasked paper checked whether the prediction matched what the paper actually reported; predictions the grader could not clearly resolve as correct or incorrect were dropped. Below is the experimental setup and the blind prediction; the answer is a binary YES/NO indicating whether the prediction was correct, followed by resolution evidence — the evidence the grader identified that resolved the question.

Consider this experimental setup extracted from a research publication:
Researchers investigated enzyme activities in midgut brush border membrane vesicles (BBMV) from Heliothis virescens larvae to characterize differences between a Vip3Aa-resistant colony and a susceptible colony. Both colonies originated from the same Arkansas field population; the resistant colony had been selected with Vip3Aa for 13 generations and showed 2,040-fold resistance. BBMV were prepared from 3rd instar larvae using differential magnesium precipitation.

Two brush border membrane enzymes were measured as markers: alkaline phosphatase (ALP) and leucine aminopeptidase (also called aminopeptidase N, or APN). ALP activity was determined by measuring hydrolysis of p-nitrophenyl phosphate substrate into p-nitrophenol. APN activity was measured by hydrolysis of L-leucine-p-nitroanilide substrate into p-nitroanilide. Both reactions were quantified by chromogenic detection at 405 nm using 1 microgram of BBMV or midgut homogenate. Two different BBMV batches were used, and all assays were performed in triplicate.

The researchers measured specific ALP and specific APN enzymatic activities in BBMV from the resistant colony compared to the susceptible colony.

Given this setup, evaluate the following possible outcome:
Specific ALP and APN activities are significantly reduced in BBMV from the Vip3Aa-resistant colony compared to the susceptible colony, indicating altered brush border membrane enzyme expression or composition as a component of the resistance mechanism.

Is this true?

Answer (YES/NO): NO